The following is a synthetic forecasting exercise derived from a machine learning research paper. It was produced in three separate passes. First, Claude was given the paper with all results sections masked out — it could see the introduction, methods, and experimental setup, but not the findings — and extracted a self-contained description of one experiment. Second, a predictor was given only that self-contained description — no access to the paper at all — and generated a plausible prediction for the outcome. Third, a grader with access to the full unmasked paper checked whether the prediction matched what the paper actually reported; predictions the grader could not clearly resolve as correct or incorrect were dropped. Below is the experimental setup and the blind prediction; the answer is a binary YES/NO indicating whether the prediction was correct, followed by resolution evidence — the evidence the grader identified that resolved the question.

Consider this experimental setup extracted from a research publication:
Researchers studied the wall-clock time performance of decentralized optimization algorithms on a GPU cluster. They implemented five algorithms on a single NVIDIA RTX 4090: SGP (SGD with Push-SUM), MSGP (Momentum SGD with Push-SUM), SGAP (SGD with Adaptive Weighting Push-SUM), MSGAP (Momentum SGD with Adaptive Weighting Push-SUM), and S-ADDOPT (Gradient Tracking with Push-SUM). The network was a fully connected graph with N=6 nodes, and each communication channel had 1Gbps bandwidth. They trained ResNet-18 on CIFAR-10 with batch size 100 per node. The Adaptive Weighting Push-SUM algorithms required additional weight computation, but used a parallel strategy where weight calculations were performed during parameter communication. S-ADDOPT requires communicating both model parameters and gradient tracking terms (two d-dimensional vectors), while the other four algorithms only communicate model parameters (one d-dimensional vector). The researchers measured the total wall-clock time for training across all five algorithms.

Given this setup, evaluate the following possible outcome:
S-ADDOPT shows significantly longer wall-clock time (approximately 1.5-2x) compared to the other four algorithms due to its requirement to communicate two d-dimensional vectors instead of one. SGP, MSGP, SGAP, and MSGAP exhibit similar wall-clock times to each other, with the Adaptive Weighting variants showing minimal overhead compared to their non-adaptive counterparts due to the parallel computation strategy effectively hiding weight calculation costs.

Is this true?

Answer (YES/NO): YES